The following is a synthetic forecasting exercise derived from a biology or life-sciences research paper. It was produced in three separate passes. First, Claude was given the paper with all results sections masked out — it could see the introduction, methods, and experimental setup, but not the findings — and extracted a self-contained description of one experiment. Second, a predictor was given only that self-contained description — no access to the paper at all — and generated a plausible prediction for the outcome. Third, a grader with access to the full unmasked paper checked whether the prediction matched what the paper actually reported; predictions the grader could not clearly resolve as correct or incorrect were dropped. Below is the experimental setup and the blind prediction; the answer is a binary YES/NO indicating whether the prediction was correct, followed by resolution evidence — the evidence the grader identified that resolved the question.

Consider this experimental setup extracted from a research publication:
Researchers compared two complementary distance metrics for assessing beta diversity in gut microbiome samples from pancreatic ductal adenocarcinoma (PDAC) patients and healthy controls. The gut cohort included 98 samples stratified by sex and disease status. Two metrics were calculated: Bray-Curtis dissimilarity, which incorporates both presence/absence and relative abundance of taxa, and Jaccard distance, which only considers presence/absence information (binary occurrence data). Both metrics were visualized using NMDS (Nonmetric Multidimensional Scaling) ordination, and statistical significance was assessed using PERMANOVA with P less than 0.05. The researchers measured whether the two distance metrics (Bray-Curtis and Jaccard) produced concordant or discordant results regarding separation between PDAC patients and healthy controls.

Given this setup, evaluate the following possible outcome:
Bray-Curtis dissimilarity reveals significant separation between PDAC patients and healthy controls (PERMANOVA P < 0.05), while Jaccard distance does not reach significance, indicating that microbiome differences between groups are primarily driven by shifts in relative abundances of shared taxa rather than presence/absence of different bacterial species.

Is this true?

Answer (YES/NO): NO